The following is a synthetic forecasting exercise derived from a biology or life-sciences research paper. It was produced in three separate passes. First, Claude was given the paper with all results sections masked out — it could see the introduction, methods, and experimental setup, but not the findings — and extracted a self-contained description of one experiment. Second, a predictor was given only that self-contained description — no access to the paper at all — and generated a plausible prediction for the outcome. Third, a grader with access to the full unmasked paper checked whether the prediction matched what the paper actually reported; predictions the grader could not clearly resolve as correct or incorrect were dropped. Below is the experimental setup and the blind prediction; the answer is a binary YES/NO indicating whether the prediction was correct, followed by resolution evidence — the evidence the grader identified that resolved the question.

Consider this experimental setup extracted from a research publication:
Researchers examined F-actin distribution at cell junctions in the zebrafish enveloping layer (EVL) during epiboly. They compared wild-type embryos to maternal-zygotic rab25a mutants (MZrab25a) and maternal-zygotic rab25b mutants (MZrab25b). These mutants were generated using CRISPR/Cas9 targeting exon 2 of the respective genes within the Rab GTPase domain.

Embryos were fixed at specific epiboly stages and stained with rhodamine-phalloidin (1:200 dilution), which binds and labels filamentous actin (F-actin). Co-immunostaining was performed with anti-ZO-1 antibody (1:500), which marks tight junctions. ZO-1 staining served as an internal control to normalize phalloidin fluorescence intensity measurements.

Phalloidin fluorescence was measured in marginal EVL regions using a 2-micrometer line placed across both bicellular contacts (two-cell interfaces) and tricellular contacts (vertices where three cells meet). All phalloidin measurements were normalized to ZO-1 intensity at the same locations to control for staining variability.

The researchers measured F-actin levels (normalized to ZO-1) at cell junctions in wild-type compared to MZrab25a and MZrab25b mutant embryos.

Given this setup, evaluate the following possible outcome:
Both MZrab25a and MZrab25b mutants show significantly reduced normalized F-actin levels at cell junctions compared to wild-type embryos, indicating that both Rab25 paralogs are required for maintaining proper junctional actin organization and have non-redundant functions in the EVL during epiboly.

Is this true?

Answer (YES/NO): YES